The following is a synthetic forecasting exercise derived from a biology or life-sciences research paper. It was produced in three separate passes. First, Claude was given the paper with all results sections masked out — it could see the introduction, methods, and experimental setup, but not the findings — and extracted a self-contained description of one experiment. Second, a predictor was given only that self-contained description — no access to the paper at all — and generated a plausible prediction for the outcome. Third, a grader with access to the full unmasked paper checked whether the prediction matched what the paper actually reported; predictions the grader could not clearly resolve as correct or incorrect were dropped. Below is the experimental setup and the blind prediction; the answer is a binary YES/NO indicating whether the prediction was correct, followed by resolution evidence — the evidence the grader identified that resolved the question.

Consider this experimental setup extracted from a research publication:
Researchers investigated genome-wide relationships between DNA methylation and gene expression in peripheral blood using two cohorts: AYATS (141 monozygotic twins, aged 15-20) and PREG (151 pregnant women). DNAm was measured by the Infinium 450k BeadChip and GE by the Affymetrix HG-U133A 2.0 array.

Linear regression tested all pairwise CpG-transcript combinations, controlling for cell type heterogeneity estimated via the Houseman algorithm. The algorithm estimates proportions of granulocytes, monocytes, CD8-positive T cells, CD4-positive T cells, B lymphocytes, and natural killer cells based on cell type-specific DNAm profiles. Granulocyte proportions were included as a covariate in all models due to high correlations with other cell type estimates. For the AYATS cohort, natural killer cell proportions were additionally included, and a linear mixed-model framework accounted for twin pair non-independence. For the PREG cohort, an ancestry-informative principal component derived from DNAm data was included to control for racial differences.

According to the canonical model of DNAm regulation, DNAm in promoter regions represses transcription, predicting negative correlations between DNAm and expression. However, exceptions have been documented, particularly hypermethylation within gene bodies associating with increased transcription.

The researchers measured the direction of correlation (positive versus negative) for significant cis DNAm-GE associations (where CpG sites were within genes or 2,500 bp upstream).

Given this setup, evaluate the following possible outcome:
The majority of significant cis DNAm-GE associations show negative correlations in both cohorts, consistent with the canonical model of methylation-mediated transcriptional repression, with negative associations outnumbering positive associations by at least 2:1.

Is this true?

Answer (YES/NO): NO